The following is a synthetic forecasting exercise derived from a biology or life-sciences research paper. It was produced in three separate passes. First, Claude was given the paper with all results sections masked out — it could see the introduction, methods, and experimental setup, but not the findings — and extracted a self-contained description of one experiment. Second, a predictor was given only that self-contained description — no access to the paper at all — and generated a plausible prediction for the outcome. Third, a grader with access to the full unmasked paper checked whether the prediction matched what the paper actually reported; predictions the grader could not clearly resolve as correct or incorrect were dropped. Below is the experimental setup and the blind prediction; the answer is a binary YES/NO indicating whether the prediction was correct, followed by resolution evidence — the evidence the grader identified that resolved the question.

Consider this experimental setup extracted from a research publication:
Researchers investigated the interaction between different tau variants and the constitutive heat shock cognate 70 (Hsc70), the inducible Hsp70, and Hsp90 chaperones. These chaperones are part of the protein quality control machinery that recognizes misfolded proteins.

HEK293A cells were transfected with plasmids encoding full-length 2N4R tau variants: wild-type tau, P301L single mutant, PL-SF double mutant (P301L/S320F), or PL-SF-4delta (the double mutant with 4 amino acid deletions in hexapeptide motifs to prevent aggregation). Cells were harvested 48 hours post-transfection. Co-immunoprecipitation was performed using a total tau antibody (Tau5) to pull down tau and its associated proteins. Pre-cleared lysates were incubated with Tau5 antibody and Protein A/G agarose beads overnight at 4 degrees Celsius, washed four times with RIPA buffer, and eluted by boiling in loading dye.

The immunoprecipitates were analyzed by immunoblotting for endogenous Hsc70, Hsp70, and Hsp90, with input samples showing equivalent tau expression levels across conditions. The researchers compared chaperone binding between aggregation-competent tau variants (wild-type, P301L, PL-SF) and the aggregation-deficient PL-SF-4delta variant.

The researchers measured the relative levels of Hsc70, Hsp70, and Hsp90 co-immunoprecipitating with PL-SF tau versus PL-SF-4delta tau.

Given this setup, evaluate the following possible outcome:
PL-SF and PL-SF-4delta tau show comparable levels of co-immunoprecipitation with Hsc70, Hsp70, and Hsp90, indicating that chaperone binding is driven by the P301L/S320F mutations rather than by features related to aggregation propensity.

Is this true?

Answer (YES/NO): NO